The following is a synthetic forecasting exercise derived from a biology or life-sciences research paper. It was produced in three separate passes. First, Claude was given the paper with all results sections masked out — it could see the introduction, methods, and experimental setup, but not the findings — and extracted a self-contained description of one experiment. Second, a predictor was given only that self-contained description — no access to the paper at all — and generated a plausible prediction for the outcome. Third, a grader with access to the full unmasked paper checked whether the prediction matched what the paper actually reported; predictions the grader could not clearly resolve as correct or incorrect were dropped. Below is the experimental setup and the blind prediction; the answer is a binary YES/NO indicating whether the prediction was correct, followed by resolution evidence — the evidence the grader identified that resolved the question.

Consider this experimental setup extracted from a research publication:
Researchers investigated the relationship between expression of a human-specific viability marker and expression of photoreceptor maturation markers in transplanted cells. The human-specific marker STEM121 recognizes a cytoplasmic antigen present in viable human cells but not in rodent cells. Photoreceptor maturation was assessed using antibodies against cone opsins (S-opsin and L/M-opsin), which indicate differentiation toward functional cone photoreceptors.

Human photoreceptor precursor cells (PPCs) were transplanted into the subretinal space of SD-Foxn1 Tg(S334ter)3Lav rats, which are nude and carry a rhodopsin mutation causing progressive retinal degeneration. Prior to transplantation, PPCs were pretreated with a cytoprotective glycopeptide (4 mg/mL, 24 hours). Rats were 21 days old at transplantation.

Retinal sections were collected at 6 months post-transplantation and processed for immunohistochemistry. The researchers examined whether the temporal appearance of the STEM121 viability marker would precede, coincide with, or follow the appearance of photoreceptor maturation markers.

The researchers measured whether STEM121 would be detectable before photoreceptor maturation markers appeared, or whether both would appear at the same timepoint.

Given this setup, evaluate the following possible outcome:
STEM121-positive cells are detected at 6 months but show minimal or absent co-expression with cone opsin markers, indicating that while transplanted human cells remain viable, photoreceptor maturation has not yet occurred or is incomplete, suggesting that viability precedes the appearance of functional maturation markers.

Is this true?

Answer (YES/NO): NO